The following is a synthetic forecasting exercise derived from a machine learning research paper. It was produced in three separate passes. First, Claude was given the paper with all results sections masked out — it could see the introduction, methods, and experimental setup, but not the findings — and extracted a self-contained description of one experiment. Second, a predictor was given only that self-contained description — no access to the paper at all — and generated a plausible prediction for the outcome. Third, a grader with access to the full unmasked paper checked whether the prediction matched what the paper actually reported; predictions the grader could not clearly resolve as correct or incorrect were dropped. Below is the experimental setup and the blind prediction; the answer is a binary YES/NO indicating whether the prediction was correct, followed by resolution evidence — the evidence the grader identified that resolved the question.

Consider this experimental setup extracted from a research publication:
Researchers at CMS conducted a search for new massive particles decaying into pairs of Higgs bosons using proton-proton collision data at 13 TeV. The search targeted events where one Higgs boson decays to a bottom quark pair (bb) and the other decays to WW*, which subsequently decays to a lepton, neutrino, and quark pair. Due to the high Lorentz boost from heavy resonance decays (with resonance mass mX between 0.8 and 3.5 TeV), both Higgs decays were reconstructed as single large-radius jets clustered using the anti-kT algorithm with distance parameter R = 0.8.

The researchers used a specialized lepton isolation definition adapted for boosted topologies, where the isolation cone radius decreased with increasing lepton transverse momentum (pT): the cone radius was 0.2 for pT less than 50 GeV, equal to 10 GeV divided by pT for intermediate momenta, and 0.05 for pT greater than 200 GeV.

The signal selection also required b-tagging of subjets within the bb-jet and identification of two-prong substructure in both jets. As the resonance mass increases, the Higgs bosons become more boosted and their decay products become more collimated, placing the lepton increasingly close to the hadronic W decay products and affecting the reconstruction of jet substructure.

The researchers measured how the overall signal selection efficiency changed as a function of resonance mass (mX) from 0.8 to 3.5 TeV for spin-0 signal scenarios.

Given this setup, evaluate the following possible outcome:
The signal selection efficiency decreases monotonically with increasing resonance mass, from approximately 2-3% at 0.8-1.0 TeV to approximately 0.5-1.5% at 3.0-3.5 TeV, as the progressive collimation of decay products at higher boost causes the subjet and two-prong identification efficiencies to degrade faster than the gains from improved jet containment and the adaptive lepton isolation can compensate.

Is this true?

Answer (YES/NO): NO